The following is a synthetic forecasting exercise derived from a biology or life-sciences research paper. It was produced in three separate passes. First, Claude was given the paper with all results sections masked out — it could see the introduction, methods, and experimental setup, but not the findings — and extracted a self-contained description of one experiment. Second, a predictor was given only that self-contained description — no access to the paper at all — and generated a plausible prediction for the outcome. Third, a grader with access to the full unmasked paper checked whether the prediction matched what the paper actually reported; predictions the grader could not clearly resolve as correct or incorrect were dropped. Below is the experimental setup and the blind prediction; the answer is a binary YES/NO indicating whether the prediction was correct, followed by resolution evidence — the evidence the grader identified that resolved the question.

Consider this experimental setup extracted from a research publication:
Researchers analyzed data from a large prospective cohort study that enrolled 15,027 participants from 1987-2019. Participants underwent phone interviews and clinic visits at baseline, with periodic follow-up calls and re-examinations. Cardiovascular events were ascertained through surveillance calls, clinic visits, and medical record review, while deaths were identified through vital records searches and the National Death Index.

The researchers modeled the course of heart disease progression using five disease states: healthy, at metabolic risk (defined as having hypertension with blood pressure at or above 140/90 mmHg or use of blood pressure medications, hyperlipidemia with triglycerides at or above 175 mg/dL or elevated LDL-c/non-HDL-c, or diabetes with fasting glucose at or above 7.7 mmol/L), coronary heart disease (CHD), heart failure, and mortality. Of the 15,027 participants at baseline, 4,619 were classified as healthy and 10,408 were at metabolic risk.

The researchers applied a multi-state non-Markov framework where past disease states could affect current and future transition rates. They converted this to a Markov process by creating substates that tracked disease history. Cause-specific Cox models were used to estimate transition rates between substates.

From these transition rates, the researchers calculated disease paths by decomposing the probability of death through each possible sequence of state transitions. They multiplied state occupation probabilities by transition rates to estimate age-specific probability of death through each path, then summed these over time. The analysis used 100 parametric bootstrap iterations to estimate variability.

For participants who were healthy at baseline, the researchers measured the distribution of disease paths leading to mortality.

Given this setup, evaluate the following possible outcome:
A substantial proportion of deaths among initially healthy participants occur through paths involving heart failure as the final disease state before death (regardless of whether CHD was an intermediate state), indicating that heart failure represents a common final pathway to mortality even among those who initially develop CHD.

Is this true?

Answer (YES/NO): NO